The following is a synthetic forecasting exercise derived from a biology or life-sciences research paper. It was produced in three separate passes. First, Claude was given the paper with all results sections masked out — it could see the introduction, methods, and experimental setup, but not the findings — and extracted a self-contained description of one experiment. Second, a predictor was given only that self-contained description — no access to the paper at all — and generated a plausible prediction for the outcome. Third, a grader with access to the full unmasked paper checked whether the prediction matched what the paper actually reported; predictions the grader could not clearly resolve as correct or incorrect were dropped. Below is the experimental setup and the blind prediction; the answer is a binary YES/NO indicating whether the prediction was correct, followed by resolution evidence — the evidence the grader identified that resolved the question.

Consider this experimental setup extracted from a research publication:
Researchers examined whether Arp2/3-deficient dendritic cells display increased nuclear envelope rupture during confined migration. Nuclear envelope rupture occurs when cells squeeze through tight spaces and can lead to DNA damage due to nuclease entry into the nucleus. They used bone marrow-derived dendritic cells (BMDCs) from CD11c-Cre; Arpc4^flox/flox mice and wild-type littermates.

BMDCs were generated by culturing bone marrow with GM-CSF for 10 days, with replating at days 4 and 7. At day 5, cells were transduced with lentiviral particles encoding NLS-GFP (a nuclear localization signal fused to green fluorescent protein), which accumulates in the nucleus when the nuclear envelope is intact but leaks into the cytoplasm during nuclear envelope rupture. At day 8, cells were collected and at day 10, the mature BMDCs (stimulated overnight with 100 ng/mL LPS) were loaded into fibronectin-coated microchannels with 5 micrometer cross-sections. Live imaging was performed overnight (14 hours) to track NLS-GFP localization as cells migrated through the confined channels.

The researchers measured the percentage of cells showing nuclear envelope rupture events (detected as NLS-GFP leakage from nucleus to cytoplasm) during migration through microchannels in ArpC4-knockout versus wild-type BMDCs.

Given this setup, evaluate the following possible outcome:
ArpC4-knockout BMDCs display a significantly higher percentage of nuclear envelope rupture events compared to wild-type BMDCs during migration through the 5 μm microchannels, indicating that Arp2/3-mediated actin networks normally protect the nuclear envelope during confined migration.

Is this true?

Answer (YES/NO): YES